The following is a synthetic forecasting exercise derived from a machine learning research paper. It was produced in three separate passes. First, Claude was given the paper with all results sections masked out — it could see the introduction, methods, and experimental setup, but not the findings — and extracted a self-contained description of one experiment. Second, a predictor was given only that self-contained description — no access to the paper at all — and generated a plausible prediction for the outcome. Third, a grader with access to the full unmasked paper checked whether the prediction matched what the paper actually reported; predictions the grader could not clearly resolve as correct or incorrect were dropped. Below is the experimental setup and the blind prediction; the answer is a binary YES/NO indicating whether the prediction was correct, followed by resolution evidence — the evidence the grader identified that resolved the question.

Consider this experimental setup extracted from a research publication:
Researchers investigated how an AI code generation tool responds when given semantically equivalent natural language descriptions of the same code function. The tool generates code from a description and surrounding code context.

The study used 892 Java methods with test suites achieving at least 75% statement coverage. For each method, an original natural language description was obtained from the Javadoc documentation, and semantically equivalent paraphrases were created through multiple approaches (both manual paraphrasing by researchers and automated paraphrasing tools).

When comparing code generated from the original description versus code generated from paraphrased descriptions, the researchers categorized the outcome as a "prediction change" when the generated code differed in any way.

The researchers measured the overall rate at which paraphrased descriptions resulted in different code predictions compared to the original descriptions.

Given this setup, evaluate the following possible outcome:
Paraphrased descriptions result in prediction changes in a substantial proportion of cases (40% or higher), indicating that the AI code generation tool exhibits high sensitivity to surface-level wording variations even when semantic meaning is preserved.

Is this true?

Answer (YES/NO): YES